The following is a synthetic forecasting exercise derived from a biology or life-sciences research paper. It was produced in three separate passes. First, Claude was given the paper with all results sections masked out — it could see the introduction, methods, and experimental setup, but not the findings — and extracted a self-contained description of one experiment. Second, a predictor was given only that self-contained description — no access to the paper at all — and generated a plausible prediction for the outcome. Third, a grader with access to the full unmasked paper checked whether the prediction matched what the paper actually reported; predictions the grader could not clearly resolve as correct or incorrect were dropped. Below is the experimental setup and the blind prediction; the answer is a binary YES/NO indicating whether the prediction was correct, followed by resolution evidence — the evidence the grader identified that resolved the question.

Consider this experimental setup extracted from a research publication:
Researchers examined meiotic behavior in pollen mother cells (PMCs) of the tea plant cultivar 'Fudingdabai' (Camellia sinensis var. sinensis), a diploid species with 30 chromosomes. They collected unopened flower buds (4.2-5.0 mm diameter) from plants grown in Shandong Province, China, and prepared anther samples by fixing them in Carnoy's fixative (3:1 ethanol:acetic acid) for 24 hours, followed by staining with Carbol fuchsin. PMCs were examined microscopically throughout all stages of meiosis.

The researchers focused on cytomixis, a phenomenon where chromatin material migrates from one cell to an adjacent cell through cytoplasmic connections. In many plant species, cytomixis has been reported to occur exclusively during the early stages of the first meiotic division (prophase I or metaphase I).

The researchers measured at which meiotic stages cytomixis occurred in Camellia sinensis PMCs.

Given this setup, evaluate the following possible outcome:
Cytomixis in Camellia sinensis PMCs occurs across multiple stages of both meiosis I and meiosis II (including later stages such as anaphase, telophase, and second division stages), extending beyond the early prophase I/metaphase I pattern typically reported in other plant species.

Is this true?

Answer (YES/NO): YES